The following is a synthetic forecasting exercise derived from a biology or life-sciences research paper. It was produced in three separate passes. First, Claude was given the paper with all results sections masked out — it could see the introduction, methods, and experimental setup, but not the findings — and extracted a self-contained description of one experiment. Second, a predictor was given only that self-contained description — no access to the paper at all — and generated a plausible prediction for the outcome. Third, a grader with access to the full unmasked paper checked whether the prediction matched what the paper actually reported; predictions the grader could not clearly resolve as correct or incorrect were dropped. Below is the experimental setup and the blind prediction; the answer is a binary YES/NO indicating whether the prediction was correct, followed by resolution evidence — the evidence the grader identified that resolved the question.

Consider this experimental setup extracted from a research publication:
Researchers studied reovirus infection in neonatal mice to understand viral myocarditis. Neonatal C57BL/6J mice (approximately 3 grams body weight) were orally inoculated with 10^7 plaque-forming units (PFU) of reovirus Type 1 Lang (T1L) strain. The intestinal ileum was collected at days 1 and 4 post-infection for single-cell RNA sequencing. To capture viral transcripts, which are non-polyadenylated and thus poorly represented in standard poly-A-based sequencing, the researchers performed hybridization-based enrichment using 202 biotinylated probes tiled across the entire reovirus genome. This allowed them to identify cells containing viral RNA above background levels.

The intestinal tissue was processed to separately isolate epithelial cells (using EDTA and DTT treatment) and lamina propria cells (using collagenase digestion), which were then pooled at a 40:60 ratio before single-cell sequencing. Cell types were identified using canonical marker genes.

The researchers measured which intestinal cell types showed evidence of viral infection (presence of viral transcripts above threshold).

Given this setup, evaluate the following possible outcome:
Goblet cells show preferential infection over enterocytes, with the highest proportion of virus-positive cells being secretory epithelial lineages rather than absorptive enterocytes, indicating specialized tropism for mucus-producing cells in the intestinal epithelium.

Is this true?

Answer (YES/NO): NO